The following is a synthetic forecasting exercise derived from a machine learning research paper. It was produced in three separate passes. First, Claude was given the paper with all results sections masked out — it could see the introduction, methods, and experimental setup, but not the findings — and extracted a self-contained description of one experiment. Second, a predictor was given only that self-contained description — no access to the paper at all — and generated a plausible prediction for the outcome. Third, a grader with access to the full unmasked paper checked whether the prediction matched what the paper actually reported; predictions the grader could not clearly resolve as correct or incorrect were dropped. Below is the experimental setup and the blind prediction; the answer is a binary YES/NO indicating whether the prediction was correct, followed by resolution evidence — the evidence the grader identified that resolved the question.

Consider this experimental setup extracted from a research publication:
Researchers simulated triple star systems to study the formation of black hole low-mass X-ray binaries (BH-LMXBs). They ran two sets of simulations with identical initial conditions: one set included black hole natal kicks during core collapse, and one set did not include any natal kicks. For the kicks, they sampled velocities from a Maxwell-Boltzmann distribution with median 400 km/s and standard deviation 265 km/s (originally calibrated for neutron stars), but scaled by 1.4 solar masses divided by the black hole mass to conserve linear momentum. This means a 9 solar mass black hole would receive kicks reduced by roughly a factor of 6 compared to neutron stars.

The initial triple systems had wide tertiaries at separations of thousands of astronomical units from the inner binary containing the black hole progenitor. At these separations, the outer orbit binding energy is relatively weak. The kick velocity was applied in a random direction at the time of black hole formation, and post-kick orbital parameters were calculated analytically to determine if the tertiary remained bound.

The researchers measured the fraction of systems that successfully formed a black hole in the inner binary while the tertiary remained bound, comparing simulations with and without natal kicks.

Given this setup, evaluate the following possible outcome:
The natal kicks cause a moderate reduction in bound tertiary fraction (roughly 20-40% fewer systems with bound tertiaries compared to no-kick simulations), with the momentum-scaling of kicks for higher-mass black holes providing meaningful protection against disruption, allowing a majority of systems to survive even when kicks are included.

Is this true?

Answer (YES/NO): NO